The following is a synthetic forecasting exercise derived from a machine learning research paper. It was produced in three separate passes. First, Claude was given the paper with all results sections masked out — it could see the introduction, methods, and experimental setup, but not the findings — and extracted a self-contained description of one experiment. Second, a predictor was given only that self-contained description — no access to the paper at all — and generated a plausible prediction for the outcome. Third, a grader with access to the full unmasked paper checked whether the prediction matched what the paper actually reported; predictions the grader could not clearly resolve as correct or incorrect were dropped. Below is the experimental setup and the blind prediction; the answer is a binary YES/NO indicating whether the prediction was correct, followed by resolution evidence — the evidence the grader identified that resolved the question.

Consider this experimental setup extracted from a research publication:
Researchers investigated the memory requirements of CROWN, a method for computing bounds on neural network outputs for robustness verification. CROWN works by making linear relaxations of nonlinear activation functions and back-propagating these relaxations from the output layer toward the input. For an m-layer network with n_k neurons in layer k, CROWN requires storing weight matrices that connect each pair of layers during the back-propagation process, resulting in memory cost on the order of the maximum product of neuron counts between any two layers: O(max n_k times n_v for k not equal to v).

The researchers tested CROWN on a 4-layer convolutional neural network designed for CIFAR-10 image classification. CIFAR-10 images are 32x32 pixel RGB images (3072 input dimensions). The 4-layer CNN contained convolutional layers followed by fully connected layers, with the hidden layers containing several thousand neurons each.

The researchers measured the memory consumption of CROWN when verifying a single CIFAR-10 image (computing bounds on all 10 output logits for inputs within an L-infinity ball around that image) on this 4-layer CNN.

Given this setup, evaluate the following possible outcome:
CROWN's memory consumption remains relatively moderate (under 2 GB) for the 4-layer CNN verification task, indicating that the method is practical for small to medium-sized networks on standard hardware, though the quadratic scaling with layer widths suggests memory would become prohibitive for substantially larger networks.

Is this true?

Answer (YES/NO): NO